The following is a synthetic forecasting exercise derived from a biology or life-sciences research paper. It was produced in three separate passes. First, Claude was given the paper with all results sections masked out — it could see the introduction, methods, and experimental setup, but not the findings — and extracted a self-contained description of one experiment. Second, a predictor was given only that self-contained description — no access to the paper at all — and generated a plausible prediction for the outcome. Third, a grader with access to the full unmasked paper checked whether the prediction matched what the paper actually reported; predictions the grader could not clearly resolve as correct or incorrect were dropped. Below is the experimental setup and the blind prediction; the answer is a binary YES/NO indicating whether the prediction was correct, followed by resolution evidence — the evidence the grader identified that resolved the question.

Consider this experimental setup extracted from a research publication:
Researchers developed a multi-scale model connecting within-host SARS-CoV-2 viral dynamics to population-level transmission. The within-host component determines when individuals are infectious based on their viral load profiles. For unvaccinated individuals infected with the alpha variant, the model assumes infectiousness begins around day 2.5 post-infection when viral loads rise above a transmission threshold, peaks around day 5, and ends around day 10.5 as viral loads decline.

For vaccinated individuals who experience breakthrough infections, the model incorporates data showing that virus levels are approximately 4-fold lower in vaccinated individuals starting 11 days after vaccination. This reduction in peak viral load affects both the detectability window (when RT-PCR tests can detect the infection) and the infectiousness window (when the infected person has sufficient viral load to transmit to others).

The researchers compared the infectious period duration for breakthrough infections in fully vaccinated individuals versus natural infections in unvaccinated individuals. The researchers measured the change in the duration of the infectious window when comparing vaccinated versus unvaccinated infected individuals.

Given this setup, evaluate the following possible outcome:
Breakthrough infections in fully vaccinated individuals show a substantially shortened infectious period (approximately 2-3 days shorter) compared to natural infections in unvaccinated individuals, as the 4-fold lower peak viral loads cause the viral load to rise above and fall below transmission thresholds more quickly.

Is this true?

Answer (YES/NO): NO